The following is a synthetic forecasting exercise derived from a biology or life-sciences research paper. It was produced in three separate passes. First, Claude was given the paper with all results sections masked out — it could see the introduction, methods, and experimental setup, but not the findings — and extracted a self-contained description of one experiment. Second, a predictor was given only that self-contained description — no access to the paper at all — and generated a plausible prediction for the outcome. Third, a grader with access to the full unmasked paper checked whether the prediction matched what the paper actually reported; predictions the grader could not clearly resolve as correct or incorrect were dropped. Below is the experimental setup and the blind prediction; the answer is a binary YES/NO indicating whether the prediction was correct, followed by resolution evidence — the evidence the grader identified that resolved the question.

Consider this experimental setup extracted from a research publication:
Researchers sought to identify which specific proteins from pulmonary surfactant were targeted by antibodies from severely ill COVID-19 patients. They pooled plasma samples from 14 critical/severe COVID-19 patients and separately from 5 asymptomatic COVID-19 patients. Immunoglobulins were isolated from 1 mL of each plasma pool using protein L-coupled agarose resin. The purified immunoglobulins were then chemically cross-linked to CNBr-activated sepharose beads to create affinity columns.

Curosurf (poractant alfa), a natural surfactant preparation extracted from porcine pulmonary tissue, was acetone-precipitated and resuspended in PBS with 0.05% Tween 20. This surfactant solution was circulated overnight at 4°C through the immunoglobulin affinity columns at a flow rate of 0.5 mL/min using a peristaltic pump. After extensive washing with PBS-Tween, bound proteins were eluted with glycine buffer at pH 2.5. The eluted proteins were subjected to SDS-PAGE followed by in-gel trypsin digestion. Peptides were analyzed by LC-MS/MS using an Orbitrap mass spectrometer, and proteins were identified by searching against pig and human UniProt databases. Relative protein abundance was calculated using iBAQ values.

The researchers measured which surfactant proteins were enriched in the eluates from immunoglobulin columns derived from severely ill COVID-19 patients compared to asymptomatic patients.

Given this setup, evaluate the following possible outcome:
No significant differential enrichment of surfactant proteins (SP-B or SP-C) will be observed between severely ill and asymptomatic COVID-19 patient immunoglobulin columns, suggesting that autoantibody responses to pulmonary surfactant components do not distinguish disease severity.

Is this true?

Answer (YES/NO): NO